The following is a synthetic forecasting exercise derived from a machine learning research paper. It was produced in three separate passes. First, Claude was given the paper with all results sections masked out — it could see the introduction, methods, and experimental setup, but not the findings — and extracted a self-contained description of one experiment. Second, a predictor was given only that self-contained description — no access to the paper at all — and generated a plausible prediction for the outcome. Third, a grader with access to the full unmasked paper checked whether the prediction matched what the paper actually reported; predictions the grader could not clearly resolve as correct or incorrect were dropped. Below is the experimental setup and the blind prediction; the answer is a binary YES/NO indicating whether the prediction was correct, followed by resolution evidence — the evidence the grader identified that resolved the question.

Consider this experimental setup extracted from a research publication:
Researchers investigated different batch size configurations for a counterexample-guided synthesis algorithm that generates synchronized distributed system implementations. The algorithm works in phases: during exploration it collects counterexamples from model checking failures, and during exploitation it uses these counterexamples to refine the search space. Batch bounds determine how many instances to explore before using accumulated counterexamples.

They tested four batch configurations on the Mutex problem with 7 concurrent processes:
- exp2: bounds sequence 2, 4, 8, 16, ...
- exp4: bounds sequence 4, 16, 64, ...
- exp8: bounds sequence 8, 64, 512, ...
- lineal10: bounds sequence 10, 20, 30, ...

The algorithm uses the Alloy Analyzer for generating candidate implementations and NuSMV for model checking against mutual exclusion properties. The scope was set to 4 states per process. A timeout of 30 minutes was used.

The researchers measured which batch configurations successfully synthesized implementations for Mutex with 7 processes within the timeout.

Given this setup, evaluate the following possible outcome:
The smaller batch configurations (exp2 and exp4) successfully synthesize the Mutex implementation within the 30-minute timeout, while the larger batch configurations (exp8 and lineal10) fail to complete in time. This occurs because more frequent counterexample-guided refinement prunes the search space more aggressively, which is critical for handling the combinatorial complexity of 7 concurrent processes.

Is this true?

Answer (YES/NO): NO